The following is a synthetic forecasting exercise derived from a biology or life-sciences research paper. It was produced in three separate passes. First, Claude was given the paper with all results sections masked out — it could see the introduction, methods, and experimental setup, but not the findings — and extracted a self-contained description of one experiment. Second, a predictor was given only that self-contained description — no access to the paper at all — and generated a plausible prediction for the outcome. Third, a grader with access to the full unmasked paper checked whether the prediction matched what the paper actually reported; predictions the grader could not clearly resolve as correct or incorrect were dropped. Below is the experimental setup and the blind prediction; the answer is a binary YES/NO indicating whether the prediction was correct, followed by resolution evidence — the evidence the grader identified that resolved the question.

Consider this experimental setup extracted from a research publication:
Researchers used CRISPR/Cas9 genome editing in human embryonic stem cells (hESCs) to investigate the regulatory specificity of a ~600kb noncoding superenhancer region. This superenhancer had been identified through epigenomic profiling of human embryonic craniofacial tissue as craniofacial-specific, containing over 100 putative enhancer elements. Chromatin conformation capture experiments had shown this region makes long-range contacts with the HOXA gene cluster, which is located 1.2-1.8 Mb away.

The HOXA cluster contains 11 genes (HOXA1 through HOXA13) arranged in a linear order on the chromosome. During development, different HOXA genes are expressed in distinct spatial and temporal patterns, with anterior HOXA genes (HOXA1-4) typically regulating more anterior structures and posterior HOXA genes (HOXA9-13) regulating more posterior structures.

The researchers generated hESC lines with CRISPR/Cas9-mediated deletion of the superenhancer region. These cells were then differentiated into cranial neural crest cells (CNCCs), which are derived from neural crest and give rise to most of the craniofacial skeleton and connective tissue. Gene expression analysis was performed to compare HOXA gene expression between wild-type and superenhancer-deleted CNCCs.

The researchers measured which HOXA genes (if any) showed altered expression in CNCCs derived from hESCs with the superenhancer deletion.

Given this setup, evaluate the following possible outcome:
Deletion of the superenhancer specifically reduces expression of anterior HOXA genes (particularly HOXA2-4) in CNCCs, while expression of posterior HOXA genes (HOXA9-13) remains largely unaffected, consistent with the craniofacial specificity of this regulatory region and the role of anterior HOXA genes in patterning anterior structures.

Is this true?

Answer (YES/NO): NO